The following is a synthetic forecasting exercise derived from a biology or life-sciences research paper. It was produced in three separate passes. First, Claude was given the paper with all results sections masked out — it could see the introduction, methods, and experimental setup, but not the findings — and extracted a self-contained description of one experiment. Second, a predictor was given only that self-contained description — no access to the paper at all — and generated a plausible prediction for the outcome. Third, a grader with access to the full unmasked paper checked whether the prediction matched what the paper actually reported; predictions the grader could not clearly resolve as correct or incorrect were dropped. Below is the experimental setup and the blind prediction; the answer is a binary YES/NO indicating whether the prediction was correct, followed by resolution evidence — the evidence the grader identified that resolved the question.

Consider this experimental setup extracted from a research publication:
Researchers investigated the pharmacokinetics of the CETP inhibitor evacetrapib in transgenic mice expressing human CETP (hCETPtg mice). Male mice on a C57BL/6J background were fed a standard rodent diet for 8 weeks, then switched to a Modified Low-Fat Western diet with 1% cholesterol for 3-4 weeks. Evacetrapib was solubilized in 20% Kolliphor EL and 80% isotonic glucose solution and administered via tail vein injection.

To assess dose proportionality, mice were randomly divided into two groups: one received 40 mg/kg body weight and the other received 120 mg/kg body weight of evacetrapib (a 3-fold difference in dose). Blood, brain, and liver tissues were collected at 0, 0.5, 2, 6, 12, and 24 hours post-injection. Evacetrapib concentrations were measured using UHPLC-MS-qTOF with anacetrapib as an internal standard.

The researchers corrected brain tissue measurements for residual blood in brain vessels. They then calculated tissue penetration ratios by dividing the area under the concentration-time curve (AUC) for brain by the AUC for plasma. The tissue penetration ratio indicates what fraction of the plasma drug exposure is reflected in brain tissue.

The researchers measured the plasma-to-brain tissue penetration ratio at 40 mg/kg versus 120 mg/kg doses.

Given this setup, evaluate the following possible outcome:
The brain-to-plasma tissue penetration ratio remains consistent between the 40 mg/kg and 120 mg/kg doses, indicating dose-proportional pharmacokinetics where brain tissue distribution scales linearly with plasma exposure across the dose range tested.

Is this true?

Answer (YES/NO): NO